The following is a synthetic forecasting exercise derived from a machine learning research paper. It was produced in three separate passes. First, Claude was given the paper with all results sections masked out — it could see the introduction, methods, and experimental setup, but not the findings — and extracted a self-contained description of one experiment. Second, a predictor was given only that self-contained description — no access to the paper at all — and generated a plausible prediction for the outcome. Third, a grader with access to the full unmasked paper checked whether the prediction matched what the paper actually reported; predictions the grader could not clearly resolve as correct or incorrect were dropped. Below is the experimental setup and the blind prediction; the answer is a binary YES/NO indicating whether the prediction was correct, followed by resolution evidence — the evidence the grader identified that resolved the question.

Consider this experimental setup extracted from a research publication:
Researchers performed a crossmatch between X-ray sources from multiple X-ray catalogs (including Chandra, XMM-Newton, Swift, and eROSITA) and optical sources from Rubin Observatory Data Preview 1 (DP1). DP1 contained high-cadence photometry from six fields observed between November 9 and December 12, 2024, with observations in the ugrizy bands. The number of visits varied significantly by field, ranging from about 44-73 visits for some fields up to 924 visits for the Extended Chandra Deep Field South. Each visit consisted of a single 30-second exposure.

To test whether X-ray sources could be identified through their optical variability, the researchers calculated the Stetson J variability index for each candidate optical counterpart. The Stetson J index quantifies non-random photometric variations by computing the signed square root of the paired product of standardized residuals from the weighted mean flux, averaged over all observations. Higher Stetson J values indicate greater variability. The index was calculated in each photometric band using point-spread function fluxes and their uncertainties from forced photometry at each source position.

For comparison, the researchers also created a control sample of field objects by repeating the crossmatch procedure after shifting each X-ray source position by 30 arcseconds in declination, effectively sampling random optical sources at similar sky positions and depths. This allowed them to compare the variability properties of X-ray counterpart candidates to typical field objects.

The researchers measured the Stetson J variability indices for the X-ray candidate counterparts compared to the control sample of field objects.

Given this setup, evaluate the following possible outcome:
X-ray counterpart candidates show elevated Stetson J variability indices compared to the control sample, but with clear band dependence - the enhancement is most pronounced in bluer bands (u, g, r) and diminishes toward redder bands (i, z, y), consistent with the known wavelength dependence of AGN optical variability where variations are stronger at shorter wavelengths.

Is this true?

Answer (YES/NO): NO